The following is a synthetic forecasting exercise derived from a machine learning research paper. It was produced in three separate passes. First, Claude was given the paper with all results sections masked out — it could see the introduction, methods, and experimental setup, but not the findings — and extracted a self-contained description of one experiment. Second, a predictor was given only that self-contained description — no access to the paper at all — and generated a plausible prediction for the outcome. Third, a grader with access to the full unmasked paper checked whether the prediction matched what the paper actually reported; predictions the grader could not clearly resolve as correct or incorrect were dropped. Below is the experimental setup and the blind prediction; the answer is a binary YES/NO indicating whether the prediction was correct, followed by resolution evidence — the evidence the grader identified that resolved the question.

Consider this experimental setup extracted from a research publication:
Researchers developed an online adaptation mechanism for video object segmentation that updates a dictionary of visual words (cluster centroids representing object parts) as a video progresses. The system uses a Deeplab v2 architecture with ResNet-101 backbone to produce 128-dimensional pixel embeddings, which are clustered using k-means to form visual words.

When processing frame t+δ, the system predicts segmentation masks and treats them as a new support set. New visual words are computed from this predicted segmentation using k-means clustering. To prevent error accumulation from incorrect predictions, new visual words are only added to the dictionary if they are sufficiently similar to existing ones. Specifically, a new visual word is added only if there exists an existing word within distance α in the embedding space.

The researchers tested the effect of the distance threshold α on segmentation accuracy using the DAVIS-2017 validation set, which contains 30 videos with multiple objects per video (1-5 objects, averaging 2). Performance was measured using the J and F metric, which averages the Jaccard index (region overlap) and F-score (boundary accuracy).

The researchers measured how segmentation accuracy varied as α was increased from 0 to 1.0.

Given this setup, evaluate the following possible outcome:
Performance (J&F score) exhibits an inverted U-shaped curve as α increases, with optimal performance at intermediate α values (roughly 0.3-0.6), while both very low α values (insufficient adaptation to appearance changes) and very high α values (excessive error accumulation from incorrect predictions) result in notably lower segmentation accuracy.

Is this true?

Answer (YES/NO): NO